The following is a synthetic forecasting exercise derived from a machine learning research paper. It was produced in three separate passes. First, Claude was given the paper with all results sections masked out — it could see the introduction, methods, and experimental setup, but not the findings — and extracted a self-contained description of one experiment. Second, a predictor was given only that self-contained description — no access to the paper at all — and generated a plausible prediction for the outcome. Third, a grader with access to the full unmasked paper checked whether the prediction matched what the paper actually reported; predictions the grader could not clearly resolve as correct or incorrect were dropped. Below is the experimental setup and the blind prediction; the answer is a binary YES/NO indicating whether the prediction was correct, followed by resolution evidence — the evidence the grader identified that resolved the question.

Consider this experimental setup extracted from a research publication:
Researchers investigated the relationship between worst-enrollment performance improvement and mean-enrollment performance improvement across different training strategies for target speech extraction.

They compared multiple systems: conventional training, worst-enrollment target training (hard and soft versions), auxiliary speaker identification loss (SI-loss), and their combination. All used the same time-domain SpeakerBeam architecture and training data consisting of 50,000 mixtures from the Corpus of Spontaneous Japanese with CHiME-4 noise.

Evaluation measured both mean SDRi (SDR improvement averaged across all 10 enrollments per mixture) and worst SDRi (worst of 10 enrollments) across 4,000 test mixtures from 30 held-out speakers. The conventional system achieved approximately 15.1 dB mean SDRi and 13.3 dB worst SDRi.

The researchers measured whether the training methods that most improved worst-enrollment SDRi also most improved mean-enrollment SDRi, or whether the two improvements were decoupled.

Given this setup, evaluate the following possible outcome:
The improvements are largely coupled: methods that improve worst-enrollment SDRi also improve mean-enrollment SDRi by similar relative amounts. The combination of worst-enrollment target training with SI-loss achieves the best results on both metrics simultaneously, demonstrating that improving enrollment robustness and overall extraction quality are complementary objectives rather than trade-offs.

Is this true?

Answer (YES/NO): NO